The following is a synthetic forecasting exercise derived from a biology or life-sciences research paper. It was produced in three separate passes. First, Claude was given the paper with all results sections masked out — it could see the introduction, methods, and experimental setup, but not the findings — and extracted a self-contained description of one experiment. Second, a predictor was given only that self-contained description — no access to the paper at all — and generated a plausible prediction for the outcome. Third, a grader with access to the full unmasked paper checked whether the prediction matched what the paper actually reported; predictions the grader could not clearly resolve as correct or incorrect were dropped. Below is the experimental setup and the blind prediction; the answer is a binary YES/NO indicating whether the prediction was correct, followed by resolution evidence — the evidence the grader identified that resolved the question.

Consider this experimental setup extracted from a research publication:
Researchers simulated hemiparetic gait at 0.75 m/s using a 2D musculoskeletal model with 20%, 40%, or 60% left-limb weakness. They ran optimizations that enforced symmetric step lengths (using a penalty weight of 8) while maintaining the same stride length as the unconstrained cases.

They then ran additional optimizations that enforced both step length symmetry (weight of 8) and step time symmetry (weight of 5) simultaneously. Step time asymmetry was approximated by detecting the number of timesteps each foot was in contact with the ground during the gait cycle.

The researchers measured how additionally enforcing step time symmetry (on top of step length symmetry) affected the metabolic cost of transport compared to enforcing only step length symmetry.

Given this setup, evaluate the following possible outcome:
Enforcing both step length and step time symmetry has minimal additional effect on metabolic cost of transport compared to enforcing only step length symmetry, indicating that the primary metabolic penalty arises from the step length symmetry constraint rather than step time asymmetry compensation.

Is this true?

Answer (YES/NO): YES